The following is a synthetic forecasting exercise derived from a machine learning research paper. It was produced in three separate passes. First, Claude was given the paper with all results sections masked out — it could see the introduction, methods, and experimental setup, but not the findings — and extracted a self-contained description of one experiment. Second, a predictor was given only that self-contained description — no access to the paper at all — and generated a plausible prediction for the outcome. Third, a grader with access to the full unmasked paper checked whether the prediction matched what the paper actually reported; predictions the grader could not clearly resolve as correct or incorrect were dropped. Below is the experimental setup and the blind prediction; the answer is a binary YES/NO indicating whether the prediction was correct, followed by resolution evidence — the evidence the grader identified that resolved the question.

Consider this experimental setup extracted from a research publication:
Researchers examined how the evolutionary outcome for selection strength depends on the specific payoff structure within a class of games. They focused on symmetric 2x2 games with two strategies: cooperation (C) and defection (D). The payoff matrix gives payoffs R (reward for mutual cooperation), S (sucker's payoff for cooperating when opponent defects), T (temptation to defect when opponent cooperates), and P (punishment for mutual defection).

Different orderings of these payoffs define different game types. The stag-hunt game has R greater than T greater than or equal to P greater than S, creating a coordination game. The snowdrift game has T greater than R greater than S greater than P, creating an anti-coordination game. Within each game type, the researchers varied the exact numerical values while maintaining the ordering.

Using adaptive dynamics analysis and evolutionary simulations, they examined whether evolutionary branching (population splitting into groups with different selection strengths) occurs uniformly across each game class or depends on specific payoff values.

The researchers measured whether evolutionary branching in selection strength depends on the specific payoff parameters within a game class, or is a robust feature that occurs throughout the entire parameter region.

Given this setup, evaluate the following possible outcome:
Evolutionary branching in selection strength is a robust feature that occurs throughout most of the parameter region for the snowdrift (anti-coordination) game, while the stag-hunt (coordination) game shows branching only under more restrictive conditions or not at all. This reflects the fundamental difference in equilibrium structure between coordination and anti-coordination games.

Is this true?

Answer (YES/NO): NO